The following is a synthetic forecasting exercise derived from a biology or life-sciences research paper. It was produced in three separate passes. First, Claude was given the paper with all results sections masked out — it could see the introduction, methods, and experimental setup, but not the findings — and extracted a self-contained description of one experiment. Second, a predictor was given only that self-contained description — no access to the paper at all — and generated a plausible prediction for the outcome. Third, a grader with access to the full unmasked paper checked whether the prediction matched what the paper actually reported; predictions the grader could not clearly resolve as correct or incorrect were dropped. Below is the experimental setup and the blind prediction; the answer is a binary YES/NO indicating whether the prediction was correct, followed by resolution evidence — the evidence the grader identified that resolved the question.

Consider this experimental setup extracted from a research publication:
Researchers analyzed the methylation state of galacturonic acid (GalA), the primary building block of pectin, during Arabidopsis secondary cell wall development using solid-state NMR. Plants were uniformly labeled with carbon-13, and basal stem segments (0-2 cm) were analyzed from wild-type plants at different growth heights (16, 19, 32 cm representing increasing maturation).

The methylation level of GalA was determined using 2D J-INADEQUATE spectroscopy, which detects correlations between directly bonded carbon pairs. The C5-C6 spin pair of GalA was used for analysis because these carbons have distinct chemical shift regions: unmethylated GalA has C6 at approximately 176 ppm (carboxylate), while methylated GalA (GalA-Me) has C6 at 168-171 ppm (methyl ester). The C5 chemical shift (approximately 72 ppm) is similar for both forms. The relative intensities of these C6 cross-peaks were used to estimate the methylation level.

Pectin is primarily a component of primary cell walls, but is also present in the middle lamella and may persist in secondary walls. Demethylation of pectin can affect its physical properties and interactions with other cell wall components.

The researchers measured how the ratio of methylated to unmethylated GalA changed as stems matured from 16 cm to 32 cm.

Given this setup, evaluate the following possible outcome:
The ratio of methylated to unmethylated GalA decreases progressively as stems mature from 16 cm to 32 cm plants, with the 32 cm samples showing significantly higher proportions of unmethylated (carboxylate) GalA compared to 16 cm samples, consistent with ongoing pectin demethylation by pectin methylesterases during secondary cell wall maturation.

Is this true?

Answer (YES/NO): NO